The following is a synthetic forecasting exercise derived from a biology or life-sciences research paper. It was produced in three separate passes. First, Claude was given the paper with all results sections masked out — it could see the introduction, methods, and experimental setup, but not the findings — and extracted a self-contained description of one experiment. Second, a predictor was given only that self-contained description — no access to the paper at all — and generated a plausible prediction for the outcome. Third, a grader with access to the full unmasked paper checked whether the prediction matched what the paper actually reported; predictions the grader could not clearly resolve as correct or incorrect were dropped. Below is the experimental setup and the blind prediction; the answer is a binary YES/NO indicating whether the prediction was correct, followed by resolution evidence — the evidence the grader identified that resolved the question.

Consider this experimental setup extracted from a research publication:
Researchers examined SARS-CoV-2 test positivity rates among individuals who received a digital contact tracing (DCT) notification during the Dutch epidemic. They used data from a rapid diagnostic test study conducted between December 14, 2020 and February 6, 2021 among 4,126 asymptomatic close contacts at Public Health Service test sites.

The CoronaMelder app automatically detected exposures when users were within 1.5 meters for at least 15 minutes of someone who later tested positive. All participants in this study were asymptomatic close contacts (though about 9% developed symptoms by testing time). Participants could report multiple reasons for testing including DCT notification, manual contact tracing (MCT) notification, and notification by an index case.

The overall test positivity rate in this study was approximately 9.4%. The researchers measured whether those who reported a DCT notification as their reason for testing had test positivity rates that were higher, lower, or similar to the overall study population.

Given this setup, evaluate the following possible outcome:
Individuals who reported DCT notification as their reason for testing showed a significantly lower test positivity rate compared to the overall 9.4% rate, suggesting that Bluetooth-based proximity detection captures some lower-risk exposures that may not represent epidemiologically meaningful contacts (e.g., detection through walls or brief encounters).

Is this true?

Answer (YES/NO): YES